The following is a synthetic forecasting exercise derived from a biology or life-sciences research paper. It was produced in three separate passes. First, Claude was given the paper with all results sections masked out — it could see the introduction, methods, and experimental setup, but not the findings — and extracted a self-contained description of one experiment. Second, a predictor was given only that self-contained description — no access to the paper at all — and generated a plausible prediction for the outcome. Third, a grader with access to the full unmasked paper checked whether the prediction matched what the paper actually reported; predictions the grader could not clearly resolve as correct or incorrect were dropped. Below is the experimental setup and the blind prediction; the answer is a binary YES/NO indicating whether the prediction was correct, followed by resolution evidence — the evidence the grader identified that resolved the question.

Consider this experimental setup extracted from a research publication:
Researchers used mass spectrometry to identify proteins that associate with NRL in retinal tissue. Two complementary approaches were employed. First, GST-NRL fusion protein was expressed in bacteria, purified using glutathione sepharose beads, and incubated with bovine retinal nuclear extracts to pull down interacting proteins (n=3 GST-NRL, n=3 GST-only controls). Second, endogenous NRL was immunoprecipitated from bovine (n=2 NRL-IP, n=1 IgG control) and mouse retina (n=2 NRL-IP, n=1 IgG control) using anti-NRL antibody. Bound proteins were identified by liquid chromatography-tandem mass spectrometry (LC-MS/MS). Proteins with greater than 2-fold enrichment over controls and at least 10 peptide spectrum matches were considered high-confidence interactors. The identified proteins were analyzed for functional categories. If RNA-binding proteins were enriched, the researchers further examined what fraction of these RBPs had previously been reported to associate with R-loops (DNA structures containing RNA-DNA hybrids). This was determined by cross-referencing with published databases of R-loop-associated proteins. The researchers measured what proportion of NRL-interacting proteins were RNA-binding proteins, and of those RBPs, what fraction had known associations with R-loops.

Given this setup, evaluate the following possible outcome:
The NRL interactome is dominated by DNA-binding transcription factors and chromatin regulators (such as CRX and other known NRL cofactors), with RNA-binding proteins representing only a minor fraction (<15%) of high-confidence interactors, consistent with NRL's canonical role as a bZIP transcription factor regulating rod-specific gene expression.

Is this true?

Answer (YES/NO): NO